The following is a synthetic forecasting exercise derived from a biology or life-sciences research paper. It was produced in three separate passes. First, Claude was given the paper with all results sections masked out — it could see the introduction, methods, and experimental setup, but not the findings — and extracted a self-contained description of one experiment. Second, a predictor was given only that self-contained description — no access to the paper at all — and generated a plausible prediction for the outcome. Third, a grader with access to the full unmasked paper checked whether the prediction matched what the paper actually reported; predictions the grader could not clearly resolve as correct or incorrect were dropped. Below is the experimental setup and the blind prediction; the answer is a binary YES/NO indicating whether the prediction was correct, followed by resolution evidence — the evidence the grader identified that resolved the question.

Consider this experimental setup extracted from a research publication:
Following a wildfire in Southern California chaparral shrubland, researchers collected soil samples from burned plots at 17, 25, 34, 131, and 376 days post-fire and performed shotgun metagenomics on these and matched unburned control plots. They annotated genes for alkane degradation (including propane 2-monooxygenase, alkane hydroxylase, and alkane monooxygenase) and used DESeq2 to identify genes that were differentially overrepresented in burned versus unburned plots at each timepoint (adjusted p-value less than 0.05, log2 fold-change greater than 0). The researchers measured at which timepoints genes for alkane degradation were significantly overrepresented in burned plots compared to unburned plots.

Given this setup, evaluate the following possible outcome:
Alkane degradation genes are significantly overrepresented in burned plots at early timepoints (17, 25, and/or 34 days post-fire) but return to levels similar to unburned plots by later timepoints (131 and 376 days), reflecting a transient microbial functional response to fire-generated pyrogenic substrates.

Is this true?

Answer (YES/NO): NO